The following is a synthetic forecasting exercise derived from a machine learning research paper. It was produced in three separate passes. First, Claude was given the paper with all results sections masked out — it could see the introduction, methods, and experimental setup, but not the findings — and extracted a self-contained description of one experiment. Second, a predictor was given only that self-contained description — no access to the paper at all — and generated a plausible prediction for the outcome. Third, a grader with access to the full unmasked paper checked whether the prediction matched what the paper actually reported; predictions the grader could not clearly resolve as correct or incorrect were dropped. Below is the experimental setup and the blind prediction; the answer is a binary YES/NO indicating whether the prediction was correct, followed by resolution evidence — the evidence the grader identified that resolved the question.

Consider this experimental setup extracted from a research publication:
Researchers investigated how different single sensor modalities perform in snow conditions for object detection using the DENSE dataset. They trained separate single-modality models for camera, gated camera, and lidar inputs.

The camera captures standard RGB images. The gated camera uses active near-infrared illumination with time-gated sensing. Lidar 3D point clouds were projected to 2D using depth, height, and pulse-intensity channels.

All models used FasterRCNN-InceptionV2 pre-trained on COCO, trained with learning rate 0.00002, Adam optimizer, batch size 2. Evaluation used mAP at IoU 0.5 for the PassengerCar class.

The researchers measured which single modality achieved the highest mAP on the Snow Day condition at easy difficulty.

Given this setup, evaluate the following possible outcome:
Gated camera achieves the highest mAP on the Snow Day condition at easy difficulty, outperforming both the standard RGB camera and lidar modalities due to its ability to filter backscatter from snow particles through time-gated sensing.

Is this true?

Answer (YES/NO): NO